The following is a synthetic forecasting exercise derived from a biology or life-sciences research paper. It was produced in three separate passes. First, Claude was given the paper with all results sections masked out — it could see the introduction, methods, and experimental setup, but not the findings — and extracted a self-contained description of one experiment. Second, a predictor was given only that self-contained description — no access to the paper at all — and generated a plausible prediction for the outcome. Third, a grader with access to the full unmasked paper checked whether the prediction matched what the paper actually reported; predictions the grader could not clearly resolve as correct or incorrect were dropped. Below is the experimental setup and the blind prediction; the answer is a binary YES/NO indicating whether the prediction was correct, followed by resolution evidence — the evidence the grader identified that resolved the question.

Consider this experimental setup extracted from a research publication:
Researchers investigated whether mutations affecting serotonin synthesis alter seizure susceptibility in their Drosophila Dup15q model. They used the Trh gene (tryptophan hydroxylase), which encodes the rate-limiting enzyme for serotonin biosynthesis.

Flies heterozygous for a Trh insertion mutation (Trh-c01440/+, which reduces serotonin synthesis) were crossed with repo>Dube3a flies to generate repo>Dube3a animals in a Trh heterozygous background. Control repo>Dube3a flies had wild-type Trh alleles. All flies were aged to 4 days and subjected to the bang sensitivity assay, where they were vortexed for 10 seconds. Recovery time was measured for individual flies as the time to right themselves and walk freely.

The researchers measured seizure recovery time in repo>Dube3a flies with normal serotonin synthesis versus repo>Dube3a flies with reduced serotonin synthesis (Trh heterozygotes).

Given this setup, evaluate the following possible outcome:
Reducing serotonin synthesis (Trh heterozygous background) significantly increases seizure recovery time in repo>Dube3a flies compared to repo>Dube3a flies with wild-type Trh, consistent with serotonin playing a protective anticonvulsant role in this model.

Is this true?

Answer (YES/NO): YES